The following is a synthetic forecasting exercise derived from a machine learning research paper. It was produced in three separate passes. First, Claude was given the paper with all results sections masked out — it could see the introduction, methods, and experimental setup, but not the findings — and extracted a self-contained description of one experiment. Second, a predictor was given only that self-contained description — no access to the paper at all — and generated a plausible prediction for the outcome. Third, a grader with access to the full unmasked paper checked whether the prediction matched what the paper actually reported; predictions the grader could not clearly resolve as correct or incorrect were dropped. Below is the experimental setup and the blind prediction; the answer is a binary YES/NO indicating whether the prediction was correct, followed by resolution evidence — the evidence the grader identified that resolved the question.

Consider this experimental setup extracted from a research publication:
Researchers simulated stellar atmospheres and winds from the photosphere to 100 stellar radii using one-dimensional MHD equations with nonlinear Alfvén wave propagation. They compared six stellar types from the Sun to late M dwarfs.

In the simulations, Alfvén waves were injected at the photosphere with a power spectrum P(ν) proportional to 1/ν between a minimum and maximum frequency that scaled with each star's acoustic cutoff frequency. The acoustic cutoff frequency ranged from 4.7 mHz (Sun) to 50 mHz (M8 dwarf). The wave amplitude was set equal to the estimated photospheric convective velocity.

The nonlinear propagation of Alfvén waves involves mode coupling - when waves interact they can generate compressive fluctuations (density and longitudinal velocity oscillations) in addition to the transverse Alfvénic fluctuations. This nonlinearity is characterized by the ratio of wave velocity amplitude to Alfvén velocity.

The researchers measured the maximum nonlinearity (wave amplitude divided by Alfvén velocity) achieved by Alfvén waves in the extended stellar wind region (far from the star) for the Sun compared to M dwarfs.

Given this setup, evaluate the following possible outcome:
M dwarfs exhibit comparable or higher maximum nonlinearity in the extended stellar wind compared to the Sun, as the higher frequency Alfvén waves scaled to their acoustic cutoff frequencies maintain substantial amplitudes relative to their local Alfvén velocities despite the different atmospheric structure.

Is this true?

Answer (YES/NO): NO